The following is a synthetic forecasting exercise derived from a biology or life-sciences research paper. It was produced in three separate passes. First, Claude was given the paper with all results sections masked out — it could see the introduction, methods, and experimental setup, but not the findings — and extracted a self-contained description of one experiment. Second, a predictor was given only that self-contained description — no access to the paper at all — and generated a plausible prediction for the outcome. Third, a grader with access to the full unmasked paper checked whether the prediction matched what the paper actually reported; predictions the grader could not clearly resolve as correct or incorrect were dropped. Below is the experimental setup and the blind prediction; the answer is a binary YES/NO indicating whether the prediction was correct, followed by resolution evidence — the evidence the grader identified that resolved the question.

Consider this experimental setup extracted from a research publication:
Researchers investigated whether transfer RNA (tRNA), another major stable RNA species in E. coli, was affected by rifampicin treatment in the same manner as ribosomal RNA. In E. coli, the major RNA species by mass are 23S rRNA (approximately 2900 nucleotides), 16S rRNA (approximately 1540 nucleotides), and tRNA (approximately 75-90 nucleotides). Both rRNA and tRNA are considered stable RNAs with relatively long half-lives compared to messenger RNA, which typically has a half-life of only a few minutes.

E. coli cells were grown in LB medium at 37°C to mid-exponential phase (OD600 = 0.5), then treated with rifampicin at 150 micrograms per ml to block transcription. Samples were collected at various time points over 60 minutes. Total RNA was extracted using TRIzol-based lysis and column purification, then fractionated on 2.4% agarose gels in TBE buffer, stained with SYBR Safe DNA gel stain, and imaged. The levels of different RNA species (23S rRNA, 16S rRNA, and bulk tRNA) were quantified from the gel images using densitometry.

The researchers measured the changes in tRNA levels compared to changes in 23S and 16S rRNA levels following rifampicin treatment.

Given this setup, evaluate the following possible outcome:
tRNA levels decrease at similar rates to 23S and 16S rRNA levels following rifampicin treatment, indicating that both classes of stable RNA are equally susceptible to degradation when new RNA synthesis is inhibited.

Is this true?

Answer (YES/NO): NO